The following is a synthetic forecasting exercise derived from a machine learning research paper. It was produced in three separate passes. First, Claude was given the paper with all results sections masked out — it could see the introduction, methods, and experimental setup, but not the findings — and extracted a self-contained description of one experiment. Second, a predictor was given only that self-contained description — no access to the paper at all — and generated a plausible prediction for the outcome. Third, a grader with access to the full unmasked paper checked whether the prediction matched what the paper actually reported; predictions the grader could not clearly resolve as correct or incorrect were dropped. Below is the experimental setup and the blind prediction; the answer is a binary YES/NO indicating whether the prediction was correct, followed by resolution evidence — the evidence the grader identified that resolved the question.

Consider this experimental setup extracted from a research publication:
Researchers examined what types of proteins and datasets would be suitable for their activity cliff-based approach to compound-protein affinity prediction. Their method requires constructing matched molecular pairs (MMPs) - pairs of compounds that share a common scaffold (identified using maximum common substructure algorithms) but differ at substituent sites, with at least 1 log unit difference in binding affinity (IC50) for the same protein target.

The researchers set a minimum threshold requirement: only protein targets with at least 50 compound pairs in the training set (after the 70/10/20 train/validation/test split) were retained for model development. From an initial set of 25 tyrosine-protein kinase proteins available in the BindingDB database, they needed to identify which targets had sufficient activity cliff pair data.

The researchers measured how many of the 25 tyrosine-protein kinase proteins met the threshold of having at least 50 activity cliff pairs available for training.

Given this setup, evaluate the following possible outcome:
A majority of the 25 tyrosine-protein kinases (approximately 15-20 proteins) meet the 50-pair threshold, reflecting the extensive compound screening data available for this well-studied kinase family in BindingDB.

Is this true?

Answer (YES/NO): NO